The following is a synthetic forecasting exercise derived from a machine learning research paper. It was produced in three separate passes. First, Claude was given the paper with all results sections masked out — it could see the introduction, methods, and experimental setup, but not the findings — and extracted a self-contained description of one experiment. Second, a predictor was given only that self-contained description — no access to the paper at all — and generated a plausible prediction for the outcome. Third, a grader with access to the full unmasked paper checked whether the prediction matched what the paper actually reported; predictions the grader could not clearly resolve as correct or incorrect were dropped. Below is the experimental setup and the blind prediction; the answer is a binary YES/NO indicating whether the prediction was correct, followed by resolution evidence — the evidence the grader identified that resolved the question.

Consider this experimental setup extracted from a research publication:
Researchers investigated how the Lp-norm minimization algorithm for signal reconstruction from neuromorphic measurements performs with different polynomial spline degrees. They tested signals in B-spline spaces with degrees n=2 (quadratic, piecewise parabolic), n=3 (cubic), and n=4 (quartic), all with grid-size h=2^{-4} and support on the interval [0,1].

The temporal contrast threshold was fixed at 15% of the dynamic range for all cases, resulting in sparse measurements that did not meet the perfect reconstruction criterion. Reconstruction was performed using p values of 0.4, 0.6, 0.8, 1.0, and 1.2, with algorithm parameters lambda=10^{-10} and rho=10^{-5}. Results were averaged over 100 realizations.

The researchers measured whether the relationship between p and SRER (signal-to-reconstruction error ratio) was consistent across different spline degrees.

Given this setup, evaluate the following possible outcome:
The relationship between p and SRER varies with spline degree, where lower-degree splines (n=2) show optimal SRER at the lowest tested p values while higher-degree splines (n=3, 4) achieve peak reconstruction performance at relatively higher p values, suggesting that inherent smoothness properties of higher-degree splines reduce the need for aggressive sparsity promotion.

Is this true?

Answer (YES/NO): NO